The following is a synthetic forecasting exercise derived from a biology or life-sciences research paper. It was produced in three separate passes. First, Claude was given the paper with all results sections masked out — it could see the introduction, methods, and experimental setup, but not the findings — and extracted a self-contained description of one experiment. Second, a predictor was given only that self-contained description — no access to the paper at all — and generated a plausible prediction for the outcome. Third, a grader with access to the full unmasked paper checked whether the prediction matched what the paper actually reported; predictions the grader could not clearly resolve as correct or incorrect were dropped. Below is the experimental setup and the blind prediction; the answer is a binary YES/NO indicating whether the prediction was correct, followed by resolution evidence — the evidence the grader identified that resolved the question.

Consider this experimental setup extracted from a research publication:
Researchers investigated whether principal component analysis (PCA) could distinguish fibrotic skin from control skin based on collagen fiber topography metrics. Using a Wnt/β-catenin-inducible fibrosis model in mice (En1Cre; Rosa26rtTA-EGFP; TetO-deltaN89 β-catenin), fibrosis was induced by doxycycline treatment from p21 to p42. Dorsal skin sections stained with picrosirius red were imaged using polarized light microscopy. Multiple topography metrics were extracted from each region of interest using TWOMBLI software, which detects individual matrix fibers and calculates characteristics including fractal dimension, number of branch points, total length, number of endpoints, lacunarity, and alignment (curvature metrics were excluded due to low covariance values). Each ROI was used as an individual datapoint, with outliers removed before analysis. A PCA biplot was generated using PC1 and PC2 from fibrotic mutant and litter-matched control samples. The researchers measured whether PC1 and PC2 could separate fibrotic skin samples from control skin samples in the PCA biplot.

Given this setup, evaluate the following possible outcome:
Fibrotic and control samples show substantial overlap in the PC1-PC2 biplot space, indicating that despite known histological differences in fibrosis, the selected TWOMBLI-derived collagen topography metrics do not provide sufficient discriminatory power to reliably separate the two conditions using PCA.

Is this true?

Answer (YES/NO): NO